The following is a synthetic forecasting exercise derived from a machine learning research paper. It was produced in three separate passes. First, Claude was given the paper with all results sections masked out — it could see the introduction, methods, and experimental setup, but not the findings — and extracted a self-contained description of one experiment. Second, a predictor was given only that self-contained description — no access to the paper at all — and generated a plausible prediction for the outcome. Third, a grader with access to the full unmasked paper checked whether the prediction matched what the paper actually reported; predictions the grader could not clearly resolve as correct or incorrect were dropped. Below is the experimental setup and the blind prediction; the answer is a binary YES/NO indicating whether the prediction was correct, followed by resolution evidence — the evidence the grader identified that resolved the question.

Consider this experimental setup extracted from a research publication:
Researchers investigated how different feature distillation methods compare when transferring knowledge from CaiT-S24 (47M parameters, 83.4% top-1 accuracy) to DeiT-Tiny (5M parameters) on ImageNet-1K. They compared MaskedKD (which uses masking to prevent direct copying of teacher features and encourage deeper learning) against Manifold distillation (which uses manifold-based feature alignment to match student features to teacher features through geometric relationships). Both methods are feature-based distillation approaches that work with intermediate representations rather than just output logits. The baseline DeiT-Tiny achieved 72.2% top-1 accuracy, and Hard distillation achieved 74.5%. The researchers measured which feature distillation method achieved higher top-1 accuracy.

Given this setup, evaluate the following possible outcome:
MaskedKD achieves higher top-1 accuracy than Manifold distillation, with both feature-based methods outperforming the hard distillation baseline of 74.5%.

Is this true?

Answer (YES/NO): NO